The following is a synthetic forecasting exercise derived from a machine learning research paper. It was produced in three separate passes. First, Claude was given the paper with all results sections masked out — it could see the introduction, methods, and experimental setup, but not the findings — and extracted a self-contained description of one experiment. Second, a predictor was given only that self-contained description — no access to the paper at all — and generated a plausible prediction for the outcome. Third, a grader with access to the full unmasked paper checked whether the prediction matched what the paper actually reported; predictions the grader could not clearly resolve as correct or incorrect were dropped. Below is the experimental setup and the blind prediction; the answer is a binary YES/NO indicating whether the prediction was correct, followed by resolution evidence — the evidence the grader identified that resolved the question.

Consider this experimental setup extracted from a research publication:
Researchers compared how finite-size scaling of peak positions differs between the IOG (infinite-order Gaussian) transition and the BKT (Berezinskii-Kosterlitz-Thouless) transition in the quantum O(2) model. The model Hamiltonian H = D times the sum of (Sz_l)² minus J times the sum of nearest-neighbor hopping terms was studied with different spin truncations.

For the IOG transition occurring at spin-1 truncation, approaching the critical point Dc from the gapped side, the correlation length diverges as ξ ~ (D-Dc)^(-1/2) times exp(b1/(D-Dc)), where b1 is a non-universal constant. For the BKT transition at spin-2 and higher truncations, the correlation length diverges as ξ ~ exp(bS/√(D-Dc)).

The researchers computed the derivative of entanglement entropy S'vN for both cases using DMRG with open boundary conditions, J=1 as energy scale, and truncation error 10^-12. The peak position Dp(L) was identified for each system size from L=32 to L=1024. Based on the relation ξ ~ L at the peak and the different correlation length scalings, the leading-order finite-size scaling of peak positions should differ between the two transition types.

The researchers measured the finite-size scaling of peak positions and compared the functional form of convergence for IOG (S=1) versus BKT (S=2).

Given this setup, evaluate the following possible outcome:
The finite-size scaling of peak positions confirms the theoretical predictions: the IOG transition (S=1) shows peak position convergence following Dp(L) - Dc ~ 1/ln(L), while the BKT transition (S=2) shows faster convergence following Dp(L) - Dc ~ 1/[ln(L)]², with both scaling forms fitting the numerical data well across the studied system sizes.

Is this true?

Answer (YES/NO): NO